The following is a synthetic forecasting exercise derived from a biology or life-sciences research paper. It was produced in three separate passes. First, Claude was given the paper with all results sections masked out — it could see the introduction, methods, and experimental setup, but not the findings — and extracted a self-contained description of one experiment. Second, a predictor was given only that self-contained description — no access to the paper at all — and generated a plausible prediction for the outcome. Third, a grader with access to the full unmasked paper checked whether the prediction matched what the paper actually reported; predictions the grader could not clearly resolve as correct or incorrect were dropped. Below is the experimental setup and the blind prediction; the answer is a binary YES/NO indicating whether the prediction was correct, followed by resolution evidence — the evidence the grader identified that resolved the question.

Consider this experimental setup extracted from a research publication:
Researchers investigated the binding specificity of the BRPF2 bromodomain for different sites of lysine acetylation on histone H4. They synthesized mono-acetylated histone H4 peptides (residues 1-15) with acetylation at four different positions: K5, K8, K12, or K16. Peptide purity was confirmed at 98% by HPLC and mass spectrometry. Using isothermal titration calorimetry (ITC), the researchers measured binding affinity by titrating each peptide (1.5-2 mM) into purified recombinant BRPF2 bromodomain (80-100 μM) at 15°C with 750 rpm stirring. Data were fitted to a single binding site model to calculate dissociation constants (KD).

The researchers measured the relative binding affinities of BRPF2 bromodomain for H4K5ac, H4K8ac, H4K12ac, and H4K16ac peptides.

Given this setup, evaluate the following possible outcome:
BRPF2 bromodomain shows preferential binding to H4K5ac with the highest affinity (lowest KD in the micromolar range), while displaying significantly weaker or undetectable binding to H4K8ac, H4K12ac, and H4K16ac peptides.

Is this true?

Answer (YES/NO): NO